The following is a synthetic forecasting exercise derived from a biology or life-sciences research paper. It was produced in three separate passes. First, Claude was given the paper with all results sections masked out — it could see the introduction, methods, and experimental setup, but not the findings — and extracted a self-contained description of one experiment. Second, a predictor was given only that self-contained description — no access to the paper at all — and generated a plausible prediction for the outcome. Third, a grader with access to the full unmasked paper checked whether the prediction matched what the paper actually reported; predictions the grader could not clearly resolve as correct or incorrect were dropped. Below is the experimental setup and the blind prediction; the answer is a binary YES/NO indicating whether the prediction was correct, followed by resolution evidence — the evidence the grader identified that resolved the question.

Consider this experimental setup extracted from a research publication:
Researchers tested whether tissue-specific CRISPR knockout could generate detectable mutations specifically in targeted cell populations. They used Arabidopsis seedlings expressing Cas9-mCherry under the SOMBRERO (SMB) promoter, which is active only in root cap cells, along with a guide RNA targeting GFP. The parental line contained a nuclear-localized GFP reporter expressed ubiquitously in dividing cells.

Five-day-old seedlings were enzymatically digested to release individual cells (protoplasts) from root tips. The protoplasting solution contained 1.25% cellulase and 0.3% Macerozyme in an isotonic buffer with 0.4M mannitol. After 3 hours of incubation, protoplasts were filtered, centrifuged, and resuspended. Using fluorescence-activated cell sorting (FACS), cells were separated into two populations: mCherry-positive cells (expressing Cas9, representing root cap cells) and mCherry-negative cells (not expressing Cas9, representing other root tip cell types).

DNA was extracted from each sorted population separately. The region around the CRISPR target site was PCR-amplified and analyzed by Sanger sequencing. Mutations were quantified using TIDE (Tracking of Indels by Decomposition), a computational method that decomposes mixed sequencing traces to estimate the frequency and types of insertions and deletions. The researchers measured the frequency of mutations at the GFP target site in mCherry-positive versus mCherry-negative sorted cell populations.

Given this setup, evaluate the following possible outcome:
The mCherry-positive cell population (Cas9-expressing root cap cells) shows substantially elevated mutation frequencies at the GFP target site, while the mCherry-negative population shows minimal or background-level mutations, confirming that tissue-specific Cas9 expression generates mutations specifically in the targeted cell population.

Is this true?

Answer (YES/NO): YES